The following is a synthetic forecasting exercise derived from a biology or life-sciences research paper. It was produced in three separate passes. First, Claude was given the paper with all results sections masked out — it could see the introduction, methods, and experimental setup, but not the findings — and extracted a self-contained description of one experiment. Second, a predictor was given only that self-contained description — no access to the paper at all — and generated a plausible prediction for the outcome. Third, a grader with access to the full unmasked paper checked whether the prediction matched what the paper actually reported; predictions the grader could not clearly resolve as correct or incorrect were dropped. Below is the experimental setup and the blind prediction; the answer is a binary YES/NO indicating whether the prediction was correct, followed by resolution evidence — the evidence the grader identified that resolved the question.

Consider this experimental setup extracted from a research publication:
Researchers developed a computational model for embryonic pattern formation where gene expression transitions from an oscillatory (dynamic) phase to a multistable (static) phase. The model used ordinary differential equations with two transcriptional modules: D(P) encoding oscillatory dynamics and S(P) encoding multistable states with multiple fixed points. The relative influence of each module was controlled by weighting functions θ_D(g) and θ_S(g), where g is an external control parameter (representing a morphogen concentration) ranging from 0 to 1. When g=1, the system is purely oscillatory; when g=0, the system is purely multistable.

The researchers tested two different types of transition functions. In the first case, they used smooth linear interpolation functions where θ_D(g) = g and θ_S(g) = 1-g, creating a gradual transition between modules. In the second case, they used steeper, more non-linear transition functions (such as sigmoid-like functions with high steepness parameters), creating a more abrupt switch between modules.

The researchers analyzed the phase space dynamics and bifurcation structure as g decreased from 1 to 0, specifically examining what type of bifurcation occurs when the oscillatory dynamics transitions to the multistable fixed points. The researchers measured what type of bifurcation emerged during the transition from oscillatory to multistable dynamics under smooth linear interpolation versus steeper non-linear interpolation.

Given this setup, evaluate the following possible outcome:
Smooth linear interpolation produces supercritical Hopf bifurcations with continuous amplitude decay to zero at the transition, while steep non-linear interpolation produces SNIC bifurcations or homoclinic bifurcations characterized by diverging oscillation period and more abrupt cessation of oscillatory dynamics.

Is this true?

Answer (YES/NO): NO